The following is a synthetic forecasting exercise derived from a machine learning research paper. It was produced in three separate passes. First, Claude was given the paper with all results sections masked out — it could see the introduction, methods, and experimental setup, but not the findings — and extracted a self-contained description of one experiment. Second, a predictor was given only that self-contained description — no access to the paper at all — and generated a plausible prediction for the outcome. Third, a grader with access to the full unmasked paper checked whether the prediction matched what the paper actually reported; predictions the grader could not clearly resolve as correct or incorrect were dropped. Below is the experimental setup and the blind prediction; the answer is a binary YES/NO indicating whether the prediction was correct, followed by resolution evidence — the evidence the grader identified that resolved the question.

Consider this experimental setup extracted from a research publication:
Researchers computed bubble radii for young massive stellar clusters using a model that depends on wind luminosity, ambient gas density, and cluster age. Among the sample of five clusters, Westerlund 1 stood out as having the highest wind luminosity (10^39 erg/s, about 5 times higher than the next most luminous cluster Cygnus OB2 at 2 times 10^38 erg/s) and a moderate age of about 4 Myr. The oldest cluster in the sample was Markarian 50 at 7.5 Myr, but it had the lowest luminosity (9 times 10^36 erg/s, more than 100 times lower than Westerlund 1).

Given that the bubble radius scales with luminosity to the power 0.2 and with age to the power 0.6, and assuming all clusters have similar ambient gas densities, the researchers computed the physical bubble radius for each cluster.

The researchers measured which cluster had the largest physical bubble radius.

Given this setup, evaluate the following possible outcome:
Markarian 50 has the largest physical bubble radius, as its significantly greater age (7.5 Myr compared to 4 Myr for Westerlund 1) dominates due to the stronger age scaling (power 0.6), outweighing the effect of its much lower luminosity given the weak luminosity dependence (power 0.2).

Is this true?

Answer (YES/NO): NO